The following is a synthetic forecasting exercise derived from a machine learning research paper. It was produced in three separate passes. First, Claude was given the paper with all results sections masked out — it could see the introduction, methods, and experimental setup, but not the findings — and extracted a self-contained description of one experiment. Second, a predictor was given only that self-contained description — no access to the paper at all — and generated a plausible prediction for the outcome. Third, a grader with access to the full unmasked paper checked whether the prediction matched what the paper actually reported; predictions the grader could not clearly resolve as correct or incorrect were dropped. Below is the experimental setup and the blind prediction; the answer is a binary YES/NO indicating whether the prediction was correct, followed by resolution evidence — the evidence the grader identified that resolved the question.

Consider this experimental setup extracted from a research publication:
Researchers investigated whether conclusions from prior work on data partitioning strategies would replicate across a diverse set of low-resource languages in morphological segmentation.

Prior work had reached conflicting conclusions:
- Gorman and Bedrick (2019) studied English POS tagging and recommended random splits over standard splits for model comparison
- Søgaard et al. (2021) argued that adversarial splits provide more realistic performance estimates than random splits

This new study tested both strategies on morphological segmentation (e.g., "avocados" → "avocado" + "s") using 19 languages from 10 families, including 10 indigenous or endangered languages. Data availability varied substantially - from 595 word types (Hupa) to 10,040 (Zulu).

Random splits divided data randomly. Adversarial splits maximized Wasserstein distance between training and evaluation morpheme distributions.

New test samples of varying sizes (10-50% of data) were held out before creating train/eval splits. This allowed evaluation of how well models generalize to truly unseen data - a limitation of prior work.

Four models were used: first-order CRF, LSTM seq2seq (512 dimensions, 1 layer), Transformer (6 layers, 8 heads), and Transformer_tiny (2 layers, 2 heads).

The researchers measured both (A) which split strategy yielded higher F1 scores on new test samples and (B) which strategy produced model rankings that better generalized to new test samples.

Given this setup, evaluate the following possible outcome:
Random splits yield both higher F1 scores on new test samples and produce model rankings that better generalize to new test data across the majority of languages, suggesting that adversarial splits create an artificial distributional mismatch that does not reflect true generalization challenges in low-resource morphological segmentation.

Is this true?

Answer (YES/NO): YES